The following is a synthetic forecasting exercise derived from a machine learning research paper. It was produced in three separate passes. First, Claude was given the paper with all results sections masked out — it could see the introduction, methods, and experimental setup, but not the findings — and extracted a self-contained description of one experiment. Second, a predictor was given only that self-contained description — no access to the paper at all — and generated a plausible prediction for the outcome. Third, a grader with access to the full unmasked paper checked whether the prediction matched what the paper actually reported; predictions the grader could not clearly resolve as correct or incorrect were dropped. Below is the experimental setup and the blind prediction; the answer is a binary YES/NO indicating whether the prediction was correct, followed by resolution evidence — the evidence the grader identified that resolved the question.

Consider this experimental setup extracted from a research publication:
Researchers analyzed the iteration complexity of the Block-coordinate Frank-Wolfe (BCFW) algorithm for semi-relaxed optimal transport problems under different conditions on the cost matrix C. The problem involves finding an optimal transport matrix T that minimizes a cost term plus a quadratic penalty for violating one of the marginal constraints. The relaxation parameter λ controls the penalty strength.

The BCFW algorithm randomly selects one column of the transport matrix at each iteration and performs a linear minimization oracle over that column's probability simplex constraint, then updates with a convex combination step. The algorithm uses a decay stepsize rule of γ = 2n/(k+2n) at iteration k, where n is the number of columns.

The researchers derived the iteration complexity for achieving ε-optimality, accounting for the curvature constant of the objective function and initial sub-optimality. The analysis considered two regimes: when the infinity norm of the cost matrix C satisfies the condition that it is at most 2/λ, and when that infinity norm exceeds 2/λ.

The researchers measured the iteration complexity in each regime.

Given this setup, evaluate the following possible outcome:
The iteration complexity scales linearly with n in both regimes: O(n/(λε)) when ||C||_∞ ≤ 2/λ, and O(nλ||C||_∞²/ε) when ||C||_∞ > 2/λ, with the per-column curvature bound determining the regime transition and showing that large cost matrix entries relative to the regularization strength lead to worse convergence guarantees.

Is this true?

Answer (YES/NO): NO